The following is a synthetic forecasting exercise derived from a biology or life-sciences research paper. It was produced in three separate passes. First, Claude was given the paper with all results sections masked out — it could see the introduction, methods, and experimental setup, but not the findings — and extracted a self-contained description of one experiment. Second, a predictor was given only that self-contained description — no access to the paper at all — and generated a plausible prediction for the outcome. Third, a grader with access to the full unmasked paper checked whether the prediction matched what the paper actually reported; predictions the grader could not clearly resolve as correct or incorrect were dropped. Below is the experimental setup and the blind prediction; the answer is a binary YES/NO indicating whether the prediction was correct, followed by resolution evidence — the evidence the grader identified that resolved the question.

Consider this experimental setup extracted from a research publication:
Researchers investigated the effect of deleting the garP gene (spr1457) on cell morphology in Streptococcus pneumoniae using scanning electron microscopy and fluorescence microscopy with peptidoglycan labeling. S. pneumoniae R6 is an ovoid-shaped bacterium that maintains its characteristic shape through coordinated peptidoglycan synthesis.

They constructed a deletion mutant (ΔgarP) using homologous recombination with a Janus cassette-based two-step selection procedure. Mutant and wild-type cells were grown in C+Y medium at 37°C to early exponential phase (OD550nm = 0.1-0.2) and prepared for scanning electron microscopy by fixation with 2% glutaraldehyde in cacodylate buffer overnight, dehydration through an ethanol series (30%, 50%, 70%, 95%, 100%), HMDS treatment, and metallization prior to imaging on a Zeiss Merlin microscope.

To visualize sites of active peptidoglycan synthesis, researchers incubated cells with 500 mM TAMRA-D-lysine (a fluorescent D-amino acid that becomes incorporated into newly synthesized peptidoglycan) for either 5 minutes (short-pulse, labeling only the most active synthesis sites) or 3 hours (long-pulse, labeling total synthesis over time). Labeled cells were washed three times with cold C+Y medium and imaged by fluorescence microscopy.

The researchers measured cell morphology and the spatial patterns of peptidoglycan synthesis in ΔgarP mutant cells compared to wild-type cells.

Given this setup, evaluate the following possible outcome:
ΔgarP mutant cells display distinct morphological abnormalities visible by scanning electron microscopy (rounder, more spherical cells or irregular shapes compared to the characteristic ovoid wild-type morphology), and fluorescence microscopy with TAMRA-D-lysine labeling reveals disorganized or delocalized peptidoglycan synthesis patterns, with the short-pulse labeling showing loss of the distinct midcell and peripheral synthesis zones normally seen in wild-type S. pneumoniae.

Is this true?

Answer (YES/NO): NO